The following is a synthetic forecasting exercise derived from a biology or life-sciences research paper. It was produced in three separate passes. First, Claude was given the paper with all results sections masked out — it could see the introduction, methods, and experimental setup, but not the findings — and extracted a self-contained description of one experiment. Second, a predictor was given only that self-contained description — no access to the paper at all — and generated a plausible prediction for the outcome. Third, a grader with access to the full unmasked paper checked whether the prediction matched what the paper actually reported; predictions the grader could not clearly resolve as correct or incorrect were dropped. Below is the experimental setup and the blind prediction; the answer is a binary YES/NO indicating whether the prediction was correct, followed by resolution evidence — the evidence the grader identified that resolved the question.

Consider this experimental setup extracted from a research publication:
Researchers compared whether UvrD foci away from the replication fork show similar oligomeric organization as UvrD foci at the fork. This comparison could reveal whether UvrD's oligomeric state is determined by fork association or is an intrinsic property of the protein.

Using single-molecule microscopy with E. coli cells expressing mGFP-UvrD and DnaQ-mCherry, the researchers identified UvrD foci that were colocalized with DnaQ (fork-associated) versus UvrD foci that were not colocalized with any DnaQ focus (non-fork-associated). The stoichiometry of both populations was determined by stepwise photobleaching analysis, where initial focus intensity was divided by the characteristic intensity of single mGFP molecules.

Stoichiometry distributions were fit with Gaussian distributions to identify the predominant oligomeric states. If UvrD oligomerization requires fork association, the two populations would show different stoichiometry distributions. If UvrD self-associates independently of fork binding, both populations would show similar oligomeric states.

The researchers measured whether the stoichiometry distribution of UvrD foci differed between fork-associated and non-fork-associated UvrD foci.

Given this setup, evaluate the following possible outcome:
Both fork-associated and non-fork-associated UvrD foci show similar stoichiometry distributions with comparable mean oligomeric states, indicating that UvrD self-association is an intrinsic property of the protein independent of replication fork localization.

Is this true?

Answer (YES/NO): NO